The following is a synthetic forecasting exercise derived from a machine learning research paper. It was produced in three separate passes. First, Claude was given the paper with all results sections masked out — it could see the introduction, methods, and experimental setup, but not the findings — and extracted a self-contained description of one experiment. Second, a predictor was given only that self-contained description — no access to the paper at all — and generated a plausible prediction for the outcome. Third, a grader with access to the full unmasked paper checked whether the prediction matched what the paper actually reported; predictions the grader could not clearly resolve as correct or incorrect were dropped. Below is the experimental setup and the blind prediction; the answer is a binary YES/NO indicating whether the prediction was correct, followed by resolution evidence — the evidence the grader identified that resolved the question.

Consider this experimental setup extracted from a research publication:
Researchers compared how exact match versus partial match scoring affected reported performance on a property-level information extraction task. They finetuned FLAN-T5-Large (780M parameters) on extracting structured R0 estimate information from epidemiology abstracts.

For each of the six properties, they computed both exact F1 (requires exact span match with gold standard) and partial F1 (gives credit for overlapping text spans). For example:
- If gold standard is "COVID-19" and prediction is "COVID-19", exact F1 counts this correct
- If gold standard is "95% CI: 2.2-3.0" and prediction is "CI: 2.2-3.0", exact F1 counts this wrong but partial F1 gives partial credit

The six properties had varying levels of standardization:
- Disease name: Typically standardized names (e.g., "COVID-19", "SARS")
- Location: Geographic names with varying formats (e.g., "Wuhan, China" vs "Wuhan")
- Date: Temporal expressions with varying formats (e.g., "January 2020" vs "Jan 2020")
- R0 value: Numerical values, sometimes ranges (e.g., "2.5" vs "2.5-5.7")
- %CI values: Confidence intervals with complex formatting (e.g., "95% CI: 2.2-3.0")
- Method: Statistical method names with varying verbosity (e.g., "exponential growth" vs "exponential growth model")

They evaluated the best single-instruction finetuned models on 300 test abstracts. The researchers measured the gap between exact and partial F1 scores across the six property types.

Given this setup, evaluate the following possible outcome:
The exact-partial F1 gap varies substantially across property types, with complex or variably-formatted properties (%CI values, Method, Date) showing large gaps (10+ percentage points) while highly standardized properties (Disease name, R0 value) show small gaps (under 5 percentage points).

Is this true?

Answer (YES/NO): NO